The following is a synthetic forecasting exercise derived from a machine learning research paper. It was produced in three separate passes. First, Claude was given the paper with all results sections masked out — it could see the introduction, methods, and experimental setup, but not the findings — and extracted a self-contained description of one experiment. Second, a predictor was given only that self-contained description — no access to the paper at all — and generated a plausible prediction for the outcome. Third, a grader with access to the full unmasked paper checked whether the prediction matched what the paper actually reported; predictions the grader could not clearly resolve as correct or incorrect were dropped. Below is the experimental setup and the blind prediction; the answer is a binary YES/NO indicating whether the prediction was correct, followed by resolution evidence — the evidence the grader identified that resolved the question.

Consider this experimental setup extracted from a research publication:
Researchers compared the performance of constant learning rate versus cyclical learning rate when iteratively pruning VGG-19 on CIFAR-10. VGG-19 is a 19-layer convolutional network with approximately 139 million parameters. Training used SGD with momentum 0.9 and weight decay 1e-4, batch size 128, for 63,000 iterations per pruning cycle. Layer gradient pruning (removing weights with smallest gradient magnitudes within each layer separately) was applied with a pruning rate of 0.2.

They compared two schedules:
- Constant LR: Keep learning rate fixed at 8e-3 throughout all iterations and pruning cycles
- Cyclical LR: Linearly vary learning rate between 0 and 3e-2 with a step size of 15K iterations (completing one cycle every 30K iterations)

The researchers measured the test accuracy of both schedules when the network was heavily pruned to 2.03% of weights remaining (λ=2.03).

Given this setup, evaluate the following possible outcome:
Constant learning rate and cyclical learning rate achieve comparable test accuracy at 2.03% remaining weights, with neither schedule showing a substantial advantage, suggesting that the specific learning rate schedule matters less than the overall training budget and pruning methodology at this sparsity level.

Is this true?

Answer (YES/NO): NO